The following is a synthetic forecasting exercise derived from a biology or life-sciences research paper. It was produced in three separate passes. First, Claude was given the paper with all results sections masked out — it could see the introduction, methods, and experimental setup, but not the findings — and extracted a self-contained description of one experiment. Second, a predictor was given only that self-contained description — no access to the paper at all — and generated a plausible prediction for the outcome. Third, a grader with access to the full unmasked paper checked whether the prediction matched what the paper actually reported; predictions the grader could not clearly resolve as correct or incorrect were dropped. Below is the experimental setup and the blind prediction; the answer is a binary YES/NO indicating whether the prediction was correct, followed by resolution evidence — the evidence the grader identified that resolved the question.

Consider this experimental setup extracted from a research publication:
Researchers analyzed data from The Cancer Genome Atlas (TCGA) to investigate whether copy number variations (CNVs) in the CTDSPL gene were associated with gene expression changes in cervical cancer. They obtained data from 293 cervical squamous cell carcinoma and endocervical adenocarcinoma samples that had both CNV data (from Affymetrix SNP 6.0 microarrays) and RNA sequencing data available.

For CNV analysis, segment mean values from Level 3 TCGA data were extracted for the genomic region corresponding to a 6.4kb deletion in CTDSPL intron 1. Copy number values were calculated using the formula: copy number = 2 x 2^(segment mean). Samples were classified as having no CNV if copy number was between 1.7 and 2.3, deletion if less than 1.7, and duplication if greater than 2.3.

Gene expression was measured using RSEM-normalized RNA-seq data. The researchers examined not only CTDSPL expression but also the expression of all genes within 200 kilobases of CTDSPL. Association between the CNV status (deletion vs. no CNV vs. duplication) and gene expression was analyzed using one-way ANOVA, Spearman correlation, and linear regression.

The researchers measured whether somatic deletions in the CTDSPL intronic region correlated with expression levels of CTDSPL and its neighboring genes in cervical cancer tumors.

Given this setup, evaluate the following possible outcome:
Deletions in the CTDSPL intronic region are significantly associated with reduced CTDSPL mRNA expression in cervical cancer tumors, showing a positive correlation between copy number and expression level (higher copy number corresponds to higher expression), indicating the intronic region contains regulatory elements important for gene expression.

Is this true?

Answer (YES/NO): YES